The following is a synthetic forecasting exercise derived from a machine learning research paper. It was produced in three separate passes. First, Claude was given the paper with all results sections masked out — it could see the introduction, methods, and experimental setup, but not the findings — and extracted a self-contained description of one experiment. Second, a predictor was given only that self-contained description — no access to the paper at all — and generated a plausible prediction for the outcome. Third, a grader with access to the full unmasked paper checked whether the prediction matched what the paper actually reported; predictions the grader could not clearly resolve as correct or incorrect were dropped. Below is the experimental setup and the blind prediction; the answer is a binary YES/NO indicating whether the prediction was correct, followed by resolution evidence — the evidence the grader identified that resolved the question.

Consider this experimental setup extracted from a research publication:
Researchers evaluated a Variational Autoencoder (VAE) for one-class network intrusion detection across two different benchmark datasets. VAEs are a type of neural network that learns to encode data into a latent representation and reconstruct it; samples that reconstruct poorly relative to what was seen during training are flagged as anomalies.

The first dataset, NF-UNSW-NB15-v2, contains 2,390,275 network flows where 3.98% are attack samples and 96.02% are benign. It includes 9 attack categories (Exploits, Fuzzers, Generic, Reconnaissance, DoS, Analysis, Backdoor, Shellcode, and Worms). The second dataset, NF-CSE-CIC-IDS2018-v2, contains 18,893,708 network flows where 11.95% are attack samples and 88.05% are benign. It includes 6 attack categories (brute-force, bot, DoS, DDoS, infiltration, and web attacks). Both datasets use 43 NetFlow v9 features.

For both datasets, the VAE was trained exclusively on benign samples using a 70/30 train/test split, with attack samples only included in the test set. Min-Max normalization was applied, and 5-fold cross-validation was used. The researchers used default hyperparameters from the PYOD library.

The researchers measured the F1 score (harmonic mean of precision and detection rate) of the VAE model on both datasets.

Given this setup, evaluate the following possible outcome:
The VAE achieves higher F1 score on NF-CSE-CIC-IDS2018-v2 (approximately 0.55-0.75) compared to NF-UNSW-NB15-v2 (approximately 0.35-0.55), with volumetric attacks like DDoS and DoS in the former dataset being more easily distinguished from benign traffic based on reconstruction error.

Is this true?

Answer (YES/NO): NO